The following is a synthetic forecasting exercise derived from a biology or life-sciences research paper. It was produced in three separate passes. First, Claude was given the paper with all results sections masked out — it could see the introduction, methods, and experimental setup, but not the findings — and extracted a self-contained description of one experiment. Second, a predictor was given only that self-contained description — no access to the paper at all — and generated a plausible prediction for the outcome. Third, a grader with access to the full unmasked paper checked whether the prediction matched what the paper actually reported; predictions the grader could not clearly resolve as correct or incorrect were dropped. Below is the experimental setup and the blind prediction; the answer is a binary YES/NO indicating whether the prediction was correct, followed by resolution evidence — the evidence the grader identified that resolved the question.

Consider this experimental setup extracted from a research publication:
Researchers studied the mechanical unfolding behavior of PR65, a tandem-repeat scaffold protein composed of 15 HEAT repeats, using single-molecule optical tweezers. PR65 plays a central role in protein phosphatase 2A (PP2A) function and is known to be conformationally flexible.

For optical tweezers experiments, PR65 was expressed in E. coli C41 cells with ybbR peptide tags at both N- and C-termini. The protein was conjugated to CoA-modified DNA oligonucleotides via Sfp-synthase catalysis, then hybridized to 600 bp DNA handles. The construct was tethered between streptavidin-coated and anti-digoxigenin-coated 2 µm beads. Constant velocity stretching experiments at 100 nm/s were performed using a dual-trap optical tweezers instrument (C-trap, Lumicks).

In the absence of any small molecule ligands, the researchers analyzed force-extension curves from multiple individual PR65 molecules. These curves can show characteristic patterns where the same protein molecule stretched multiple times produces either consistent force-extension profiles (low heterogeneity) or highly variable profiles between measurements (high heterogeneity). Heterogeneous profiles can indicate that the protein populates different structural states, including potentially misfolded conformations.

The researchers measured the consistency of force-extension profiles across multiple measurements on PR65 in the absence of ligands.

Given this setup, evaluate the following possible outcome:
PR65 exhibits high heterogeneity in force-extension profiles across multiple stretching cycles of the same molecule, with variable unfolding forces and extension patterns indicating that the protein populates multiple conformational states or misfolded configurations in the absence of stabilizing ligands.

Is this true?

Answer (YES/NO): YES